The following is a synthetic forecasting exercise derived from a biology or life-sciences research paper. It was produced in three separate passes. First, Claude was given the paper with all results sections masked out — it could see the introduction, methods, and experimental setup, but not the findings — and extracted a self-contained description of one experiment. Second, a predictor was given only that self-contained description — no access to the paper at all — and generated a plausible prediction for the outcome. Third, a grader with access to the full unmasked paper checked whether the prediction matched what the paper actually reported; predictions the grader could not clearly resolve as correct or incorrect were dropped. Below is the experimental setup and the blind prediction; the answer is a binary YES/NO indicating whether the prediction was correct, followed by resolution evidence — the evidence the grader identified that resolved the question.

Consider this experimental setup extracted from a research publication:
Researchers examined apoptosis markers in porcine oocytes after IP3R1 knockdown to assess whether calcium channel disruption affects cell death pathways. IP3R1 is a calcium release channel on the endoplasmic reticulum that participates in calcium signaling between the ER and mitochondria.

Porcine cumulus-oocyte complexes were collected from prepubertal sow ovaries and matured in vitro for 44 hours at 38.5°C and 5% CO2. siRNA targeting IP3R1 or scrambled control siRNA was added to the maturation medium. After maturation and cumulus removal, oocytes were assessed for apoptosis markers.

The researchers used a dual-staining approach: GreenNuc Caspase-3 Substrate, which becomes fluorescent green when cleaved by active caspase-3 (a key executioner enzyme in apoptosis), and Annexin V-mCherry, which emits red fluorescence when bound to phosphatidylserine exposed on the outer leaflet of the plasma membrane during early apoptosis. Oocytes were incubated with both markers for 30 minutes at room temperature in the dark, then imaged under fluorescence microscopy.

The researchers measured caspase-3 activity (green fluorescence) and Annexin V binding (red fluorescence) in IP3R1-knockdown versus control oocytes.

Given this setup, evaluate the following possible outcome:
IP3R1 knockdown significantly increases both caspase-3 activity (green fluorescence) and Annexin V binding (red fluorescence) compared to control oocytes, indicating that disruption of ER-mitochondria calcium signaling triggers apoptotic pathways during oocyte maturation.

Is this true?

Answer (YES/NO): YES